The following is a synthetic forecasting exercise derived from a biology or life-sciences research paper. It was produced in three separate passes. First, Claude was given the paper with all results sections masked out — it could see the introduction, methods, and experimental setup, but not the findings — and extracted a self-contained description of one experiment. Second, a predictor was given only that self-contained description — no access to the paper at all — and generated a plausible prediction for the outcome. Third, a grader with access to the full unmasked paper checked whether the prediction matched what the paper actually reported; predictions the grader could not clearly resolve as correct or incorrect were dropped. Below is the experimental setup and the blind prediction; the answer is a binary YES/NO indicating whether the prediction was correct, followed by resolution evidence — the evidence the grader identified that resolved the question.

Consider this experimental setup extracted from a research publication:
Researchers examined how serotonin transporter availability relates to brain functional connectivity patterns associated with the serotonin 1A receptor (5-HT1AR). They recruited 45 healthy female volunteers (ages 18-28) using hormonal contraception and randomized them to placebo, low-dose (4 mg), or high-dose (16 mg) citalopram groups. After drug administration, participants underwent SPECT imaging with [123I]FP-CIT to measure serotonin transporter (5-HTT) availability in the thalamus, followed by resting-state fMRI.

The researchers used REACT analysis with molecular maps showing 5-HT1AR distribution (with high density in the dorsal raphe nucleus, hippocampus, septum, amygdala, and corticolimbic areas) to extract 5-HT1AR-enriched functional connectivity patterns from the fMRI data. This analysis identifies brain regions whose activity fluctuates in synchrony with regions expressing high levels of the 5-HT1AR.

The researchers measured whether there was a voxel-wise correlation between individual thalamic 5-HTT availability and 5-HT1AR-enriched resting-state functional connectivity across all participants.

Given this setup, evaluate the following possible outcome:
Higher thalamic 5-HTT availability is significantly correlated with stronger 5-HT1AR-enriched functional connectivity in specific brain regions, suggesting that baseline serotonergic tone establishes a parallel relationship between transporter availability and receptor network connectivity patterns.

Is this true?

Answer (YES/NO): NO